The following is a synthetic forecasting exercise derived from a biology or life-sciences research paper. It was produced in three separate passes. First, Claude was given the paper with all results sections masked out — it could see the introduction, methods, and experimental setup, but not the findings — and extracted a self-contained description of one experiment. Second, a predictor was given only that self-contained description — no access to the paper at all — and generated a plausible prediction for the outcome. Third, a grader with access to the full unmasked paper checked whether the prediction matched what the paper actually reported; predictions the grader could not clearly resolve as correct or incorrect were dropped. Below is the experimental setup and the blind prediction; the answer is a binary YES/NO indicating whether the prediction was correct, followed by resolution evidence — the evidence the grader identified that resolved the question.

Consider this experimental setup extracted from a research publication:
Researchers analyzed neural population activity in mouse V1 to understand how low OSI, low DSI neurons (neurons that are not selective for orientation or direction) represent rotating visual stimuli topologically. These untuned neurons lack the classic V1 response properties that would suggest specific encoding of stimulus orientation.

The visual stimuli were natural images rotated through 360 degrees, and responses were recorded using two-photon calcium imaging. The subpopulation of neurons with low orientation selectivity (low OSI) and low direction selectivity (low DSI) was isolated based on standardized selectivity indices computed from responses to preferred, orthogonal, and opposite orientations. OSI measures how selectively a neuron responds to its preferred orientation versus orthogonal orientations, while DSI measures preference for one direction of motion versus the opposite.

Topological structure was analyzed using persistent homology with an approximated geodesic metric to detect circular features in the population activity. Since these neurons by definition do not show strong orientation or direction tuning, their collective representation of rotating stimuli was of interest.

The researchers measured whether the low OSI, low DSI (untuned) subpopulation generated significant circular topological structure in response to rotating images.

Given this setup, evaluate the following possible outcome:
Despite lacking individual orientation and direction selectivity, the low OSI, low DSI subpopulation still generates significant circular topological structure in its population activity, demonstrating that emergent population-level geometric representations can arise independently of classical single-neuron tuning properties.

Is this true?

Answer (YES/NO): NO